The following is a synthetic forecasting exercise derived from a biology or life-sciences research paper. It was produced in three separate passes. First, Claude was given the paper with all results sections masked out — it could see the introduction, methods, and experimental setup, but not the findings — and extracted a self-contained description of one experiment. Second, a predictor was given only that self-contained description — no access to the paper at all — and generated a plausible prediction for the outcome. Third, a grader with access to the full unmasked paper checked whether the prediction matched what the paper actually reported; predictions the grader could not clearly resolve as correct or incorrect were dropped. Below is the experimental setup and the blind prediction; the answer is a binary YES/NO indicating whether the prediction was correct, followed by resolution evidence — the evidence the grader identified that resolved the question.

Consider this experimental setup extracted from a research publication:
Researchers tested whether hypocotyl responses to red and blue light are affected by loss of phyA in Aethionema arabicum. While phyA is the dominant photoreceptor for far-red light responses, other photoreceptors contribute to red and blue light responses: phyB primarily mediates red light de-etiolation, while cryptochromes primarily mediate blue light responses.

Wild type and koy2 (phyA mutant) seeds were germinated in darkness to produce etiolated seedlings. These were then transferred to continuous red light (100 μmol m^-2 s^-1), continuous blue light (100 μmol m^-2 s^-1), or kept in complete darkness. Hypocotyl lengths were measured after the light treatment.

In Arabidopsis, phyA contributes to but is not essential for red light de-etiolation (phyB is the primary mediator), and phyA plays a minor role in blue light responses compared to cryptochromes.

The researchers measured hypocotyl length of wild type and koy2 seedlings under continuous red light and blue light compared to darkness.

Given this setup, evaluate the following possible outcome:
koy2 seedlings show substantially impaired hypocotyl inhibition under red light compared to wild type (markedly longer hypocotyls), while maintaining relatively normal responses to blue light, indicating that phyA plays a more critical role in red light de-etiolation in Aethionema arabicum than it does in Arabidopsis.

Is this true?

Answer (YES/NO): NO